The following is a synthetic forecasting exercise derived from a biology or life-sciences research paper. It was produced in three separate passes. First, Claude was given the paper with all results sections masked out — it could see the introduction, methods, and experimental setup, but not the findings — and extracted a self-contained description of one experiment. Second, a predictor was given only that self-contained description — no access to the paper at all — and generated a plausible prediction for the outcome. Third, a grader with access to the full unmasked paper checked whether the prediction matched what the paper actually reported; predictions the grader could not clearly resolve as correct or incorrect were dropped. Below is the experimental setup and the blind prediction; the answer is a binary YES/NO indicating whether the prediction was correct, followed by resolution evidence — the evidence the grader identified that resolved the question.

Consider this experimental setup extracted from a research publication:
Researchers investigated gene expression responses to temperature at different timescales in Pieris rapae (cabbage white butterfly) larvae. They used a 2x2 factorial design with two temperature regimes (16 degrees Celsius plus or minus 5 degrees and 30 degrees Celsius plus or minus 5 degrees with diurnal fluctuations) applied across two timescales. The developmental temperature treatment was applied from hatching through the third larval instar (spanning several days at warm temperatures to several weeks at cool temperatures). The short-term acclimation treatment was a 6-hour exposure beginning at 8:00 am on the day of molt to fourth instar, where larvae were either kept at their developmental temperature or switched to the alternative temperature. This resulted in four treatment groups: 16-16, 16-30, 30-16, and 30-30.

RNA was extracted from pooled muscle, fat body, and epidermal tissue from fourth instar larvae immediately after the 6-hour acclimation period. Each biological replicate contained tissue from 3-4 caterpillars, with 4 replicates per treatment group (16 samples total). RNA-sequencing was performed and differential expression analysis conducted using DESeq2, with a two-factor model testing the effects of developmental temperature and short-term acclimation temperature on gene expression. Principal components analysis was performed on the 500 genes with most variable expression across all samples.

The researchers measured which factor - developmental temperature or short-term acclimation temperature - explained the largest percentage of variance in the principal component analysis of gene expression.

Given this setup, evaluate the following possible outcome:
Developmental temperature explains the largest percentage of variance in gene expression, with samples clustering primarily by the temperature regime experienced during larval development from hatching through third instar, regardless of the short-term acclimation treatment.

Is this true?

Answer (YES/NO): YES